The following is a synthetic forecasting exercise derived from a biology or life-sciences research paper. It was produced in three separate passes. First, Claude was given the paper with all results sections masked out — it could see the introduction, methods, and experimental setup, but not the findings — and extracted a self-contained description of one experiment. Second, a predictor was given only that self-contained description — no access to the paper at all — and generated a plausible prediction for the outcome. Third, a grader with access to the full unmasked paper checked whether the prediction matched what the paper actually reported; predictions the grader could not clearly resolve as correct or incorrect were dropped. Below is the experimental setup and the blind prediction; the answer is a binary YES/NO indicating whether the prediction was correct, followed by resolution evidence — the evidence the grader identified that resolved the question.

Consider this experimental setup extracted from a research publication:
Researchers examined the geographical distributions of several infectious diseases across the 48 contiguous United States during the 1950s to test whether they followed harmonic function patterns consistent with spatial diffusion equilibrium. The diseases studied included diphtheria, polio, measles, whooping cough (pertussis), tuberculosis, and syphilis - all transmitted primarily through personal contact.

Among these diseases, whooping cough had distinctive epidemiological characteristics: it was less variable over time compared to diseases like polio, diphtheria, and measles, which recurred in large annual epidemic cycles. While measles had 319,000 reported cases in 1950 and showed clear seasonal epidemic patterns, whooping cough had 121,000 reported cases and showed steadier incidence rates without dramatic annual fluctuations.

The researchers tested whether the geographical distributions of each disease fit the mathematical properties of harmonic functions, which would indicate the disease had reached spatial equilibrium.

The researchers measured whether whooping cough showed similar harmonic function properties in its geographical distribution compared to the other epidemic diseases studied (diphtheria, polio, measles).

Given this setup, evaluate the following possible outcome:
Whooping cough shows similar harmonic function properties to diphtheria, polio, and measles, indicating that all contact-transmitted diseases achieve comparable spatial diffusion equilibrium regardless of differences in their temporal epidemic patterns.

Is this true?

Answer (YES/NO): NO